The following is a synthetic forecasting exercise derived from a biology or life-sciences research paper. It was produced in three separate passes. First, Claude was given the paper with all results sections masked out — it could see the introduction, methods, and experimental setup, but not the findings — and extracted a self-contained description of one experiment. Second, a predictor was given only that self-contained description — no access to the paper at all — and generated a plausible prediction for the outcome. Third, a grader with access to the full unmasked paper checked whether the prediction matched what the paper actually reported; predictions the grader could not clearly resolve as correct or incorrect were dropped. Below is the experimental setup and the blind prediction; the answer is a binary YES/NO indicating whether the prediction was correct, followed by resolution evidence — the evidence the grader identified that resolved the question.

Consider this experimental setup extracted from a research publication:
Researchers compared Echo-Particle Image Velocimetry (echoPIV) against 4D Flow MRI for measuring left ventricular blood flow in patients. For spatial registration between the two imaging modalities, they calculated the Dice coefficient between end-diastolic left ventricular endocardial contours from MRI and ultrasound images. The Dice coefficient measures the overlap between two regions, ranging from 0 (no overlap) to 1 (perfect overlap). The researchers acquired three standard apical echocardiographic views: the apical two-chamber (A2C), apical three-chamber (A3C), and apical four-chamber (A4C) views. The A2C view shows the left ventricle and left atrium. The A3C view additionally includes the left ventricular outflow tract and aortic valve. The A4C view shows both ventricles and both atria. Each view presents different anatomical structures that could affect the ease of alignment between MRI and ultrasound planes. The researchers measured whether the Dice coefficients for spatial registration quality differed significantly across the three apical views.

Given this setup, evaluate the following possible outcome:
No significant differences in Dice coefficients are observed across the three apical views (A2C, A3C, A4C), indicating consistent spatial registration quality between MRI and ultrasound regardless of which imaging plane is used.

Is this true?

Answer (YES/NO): YES